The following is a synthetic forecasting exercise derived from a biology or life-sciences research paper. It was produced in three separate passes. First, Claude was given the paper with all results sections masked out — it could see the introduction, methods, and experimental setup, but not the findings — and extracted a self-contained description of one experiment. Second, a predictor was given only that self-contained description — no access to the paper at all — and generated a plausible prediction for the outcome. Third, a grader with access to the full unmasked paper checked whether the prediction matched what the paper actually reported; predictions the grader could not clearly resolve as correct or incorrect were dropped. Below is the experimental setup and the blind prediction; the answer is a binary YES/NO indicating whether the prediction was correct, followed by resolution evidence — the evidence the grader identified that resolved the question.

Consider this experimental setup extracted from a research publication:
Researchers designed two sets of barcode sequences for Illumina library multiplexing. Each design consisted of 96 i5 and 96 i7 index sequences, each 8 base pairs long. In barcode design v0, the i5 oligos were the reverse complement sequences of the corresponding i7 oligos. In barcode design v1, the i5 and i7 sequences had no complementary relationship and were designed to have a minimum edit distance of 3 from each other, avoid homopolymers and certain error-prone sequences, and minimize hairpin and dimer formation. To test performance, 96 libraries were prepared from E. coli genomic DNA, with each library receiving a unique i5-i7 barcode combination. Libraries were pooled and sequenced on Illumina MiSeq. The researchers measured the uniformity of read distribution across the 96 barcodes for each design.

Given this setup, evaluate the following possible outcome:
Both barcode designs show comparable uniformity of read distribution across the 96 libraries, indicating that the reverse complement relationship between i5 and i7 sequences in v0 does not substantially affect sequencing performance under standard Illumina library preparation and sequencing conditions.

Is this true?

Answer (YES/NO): NO